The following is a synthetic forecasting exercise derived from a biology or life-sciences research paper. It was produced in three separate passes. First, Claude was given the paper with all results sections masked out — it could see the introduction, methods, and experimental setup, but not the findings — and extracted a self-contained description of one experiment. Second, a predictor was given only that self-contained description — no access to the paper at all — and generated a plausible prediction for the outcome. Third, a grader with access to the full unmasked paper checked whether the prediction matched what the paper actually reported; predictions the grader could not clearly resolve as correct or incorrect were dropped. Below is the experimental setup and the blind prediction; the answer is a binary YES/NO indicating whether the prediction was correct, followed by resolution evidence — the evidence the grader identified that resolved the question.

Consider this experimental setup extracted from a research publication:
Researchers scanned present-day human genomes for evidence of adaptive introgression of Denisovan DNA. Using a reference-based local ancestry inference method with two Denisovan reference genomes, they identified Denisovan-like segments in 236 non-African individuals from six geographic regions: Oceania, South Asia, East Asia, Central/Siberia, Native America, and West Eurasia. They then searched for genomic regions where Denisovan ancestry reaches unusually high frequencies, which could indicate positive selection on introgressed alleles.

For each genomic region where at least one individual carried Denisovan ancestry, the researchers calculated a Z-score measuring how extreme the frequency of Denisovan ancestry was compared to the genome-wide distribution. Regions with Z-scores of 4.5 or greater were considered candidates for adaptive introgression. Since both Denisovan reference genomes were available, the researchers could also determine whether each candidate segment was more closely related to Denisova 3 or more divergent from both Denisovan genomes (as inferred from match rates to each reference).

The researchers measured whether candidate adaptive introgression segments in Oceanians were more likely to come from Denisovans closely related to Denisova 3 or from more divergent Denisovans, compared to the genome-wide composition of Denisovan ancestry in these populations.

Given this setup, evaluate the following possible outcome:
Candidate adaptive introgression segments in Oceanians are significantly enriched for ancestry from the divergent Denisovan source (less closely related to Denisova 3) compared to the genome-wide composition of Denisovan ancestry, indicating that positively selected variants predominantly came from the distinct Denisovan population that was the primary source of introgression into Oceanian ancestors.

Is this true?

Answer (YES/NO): YES